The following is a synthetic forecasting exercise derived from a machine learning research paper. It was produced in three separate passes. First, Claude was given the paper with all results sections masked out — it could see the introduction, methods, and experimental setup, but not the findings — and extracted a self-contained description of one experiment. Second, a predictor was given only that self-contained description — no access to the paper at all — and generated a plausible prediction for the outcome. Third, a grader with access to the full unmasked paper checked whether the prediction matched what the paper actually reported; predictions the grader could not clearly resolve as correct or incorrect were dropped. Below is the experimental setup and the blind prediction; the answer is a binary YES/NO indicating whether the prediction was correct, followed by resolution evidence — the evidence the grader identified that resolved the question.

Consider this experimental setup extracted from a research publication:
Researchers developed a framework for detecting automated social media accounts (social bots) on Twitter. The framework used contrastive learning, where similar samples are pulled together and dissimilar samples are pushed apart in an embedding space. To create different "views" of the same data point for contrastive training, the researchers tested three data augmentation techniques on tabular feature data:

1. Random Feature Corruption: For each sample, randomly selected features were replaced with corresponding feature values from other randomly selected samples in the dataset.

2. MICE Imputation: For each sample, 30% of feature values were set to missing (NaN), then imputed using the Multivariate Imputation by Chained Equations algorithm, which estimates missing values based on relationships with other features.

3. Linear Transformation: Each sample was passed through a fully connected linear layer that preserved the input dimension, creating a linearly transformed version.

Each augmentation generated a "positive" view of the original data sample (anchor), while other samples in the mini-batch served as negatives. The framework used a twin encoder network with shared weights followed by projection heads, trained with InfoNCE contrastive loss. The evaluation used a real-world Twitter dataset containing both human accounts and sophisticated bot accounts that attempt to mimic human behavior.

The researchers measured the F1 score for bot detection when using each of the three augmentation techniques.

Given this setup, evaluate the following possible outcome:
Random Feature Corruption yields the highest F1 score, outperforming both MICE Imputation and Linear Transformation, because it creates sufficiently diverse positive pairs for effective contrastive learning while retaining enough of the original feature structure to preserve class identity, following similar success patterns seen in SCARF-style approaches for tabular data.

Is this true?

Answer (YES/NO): YES